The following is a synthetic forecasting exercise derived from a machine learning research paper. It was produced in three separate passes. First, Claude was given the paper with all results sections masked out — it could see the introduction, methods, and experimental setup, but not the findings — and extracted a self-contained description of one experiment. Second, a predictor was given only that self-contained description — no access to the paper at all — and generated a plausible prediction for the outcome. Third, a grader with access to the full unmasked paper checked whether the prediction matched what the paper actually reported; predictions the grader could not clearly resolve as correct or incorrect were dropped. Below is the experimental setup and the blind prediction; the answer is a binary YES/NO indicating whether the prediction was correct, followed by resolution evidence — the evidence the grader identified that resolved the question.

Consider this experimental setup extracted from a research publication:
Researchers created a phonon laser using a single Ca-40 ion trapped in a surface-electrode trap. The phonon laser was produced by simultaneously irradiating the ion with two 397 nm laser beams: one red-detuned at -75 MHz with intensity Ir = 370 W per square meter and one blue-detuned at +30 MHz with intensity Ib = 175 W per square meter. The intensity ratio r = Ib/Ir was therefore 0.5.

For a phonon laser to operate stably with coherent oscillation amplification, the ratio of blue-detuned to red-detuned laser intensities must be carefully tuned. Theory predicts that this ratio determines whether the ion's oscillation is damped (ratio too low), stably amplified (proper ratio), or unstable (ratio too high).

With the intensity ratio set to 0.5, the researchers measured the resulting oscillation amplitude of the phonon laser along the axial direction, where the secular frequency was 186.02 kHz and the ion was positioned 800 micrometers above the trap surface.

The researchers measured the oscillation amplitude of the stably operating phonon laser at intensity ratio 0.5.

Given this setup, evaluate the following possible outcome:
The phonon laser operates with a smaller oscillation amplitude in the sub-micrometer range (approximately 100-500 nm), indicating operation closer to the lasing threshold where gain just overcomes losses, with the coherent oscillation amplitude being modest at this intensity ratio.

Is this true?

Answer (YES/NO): NO